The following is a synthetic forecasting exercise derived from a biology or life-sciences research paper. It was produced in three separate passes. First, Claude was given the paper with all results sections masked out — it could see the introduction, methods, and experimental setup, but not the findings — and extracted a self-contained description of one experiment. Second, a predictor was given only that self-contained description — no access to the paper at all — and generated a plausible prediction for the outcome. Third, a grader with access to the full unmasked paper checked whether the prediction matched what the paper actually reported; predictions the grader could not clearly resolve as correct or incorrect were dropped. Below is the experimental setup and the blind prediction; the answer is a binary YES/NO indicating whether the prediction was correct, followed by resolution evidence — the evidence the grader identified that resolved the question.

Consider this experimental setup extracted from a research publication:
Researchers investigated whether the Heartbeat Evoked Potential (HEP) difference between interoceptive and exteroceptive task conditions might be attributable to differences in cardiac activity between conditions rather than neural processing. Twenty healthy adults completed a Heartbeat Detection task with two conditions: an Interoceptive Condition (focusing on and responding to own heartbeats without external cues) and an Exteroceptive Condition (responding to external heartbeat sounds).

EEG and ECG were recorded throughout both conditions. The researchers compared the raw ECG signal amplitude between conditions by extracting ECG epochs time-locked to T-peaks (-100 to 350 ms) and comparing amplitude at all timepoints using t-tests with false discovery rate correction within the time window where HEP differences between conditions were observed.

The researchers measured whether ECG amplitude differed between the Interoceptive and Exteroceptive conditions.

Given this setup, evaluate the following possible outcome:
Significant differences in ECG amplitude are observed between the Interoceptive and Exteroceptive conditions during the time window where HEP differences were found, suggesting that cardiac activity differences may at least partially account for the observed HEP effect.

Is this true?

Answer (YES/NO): NO